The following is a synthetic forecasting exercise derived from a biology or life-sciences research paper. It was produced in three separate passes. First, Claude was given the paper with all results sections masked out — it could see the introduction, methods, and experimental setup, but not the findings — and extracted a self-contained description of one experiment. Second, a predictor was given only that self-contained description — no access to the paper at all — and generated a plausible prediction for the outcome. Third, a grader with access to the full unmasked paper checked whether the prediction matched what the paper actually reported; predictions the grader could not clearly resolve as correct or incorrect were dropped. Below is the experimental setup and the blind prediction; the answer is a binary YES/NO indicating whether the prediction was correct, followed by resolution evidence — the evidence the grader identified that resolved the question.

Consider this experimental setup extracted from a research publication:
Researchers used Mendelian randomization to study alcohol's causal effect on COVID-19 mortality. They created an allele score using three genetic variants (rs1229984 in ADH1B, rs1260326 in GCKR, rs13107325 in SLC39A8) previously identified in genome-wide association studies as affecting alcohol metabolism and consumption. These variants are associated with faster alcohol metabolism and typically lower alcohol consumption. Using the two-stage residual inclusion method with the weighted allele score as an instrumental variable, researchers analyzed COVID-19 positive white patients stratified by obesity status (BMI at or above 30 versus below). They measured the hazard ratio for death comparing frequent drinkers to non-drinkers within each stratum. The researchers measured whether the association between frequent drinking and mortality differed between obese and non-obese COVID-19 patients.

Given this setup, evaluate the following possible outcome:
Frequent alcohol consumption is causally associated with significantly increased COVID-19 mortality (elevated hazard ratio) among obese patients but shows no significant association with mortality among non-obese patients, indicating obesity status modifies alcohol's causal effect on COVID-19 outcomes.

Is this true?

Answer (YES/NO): YES